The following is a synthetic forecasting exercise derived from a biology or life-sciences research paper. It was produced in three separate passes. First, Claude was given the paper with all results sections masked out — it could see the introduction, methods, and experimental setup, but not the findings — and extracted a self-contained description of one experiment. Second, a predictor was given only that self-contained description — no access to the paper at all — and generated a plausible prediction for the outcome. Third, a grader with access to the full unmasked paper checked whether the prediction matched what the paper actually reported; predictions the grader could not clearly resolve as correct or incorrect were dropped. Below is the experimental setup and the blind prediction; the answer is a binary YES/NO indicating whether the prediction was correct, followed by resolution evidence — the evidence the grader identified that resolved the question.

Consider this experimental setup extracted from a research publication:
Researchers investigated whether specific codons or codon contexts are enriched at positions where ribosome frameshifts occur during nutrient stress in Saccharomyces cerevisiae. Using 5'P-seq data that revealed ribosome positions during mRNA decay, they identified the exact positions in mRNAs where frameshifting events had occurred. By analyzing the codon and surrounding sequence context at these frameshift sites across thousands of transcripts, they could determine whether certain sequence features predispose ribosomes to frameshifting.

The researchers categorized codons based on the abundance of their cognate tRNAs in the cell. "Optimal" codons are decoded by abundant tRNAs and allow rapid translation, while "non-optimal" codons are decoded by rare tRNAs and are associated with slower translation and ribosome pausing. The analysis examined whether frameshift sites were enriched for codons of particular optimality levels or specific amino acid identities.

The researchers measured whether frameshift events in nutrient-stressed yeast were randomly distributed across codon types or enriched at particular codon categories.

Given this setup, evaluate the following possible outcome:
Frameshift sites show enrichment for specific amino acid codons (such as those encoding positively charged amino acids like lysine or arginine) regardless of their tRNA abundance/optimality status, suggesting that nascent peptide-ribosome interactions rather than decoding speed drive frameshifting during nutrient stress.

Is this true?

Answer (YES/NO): NO